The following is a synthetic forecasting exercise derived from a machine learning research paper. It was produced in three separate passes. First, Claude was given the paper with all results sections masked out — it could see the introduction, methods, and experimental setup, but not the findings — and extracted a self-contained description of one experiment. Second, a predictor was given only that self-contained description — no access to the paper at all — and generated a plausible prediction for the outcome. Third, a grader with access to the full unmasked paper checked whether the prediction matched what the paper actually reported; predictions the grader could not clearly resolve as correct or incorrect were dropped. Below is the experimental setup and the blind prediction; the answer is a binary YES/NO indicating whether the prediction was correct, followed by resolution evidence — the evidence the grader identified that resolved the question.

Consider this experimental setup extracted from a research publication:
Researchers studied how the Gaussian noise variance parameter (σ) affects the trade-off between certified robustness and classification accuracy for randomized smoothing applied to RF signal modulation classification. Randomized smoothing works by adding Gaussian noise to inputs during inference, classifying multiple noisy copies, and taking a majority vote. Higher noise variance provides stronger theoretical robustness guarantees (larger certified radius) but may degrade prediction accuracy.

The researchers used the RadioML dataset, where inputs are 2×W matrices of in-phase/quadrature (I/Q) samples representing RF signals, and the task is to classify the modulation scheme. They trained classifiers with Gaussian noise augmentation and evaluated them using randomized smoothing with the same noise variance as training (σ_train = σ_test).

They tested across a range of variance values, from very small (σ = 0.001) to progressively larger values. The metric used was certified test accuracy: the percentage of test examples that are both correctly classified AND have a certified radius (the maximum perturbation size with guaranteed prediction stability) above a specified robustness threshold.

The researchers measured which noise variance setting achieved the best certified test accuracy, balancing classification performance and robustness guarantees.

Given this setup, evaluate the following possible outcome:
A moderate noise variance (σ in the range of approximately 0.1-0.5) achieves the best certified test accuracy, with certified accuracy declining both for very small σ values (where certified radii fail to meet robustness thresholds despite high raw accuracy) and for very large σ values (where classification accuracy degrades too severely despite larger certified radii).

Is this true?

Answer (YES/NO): NO